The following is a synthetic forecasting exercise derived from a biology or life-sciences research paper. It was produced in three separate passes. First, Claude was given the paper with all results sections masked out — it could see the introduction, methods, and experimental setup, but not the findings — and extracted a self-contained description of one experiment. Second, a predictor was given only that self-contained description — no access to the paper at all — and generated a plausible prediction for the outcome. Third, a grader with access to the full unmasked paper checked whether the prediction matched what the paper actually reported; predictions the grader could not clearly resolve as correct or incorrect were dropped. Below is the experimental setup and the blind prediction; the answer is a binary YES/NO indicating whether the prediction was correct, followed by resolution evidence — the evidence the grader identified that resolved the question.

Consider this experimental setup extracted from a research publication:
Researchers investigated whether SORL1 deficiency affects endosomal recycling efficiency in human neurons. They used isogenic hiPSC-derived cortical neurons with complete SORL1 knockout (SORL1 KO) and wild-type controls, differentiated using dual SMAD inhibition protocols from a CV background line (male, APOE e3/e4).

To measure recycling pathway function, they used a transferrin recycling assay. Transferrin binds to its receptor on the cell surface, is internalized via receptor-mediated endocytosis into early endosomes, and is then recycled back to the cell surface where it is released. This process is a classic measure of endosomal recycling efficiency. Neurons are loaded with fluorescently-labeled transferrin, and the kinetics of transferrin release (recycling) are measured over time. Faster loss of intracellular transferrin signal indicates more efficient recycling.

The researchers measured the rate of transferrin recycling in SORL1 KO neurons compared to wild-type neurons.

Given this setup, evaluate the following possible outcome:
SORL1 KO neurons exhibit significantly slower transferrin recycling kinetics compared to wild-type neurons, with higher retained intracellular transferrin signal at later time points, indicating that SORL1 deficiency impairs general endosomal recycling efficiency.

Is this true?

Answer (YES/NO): YES